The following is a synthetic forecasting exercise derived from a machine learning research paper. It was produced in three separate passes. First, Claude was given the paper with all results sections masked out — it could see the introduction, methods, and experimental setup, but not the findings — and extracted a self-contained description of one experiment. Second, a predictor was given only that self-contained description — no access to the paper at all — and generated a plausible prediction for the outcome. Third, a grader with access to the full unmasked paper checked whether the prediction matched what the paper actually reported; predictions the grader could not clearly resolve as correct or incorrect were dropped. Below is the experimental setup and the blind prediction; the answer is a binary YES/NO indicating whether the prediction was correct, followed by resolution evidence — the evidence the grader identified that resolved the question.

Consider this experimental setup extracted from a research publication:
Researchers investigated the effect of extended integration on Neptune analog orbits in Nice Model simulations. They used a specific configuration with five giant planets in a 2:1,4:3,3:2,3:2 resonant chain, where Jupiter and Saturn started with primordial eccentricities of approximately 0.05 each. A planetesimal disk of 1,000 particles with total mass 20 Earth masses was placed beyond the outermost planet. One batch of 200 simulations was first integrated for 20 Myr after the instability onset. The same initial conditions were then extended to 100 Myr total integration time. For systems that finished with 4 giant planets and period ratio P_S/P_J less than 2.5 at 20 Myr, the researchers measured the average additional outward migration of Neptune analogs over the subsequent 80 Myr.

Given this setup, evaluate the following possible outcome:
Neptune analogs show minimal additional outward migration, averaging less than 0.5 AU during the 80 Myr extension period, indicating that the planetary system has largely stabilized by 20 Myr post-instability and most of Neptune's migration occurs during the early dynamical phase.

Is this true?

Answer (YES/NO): NO